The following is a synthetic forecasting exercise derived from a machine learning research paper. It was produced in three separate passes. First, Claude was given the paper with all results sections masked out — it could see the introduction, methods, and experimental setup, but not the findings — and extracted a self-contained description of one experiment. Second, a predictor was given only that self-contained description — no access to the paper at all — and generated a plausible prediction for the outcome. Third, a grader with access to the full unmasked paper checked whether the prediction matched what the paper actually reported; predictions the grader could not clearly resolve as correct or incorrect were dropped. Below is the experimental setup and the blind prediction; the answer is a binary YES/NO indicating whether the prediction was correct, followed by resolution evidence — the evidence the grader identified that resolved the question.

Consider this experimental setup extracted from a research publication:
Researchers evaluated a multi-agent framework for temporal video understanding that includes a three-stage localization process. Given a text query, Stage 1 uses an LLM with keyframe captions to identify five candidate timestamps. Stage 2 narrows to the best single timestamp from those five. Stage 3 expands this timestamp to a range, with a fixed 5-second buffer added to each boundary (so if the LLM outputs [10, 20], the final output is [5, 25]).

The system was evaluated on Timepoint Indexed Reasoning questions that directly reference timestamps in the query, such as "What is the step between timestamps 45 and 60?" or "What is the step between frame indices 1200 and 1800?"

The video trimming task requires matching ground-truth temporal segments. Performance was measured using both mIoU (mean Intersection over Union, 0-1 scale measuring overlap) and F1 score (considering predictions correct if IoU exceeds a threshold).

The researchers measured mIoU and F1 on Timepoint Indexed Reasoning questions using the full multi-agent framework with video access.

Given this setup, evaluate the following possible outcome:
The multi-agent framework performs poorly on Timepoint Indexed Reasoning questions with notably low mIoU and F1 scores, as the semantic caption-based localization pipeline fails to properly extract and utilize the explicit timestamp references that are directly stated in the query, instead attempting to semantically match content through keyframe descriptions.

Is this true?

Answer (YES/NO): NO